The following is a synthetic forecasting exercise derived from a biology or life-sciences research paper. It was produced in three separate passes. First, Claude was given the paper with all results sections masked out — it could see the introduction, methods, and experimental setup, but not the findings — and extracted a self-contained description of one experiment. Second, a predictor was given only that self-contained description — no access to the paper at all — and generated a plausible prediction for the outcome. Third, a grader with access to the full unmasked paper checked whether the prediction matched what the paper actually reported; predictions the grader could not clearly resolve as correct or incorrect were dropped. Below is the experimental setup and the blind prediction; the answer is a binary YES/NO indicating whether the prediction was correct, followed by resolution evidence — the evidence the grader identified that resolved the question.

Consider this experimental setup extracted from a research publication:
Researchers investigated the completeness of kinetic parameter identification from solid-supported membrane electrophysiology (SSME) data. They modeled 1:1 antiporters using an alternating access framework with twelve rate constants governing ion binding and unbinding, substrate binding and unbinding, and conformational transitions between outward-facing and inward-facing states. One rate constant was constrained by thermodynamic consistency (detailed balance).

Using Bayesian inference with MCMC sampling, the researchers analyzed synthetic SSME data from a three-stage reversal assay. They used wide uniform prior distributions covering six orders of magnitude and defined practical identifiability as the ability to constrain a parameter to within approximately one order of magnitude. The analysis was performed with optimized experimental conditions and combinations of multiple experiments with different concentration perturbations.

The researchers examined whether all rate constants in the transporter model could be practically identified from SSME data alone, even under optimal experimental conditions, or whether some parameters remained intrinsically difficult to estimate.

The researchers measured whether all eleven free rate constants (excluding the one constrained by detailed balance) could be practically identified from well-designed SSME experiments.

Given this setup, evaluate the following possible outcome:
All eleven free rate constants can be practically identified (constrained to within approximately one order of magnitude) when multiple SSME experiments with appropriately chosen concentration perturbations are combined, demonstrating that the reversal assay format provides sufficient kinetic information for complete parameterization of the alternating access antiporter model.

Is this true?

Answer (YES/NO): NO